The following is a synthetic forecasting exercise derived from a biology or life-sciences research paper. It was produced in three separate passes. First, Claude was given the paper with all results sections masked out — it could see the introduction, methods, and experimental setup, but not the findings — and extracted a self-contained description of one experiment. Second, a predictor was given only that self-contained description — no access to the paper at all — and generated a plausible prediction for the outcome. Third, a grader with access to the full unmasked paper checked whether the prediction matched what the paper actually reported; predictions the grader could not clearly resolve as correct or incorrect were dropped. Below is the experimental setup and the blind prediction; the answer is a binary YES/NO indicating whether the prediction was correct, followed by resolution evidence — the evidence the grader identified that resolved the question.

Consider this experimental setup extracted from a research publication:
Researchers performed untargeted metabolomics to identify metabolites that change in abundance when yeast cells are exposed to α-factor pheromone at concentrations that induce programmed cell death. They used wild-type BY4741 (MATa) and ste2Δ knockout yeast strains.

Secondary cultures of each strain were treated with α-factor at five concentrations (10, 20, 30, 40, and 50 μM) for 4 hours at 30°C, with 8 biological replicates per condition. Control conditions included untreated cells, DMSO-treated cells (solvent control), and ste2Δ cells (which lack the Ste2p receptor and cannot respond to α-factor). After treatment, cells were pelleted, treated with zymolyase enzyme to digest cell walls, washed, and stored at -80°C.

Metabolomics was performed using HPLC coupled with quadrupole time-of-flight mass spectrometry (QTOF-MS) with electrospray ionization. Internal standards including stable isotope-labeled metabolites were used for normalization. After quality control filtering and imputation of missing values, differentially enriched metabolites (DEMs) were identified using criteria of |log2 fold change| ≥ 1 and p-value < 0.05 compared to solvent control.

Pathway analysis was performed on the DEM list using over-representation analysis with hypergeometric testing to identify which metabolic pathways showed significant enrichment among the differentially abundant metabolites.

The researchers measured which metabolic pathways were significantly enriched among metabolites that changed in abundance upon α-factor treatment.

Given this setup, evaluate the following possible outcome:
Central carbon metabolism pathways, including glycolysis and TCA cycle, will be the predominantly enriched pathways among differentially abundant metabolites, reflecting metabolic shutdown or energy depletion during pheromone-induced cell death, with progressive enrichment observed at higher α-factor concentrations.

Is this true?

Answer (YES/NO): NO